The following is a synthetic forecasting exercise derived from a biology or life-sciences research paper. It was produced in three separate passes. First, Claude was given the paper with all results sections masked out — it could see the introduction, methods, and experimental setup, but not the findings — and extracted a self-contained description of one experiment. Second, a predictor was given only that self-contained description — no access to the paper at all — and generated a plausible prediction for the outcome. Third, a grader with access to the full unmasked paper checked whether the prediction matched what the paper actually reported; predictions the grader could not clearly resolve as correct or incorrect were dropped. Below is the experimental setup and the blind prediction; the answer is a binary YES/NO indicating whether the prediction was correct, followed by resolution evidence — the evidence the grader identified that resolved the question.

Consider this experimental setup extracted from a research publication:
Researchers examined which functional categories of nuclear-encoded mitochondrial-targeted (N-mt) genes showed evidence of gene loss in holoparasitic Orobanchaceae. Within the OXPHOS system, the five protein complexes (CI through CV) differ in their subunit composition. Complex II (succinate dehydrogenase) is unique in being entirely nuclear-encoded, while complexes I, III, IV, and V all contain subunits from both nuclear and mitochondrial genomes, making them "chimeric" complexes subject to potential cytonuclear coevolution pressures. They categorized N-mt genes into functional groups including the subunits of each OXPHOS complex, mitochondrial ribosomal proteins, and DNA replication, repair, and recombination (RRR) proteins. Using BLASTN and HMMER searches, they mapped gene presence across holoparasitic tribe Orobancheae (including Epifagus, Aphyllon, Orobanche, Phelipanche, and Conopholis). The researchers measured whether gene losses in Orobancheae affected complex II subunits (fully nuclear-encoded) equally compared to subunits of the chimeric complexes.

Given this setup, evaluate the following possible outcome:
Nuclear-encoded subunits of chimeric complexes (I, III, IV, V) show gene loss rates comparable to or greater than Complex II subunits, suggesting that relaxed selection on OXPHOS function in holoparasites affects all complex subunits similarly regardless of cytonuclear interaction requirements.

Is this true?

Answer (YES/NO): NO